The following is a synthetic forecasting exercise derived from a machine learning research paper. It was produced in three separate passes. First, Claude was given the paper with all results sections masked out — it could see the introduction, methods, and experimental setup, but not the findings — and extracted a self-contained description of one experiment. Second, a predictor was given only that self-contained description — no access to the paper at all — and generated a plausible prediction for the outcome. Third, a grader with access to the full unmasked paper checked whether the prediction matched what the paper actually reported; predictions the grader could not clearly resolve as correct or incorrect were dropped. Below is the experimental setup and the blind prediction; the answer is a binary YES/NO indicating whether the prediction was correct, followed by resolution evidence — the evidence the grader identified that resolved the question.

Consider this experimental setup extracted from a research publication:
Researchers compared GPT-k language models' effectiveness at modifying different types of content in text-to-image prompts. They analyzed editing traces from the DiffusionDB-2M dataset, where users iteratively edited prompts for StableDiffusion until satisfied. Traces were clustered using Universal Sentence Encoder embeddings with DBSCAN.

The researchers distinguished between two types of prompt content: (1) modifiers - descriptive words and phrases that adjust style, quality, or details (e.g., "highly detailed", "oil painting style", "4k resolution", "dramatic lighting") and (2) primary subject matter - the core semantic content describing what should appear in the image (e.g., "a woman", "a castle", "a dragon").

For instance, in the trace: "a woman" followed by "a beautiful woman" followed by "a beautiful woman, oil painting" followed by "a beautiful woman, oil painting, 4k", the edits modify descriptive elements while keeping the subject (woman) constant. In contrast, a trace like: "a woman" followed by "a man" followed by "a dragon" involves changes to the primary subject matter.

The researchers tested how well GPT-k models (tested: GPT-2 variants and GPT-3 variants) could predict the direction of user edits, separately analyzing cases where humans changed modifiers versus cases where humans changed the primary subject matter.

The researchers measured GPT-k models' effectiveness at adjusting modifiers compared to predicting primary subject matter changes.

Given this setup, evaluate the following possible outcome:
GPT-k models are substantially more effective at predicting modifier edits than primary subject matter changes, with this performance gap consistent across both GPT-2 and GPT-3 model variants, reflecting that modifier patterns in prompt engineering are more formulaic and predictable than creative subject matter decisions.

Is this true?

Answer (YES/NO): NO